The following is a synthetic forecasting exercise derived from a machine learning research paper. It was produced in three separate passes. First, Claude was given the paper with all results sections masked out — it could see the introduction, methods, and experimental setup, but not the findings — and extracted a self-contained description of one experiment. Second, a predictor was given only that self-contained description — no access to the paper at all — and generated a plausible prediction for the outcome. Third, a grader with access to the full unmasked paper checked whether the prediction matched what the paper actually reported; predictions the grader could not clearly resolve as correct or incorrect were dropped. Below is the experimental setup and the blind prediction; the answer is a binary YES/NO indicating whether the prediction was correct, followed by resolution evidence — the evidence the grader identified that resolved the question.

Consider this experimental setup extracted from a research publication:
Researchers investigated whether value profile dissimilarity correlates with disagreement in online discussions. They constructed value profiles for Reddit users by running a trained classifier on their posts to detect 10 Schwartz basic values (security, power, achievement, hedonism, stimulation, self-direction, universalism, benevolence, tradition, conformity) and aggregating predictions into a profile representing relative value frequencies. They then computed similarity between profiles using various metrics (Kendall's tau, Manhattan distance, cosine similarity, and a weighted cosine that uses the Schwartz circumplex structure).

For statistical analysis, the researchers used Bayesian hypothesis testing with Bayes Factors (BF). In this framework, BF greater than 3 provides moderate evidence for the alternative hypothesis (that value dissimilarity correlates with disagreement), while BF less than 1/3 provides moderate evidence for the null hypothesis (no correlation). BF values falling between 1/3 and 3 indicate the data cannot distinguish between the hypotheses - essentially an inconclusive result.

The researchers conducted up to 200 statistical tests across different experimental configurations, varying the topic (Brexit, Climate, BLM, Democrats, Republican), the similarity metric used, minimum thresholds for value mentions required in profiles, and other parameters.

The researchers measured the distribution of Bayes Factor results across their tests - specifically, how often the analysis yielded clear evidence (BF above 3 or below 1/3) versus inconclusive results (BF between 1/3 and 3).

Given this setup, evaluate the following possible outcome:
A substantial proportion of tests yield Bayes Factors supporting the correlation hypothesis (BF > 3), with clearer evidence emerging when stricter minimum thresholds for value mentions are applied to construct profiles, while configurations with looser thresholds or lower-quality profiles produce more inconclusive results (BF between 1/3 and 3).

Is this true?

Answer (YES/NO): NO